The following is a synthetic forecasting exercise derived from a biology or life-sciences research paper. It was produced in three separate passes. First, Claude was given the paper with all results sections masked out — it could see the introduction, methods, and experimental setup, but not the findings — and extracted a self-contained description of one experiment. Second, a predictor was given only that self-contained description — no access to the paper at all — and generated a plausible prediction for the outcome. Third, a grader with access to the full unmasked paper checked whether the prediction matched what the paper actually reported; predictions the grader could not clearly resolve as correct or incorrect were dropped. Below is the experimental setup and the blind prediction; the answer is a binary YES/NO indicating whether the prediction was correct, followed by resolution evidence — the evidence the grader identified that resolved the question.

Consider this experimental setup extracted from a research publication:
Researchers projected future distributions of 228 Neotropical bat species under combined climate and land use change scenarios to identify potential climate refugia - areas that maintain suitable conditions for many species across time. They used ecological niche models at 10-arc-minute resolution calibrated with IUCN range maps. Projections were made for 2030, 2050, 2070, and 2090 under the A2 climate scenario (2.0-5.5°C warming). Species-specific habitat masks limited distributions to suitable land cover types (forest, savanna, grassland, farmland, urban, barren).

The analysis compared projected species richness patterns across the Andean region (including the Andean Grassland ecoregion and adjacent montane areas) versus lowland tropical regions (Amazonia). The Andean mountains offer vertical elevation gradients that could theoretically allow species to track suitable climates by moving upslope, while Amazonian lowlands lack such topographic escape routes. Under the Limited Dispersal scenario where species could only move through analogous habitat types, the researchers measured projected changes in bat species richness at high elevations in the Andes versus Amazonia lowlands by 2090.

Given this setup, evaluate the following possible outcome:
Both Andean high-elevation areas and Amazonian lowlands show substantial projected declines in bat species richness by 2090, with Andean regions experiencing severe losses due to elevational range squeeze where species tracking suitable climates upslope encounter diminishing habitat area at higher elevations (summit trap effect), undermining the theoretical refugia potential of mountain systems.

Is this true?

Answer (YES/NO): NO